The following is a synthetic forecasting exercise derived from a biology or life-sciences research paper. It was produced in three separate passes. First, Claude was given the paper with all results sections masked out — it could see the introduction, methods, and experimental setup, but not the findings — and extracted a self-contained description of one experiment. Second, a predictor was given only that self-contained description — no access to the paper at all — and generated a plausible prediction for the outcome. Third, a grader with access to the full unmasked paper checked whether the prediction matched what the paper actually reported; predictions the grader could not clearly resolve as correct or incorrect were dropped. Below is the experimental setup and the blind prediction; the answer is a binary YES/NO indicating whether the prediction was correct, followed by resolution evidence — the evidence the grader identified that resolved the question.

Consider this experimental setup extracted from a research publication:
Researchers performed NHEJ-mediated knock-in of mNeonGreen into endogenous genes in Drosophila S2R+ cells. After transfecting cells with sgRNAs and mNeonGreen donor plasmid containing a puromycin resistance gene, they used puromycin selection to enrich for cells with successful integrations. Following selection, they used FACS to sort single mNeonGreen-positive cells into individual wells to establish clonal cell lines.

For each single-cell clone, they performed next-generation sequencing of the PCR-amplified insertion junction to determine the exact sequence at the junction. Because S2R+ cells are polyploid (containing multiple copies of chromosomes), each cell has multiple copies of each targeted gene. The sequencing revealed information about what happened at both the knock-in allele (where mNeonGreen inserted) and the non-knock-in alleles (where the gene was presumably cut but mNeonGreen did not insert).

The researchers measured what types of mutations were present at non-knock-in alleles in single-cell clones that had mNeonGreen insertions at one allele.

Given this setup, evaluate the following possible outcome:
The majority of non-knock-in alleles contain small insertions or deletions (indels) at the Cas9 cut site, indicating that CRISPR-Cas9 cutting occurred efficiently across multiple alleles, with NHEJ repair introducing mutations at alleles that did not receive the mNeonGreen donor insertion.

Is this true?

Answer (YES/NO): YES